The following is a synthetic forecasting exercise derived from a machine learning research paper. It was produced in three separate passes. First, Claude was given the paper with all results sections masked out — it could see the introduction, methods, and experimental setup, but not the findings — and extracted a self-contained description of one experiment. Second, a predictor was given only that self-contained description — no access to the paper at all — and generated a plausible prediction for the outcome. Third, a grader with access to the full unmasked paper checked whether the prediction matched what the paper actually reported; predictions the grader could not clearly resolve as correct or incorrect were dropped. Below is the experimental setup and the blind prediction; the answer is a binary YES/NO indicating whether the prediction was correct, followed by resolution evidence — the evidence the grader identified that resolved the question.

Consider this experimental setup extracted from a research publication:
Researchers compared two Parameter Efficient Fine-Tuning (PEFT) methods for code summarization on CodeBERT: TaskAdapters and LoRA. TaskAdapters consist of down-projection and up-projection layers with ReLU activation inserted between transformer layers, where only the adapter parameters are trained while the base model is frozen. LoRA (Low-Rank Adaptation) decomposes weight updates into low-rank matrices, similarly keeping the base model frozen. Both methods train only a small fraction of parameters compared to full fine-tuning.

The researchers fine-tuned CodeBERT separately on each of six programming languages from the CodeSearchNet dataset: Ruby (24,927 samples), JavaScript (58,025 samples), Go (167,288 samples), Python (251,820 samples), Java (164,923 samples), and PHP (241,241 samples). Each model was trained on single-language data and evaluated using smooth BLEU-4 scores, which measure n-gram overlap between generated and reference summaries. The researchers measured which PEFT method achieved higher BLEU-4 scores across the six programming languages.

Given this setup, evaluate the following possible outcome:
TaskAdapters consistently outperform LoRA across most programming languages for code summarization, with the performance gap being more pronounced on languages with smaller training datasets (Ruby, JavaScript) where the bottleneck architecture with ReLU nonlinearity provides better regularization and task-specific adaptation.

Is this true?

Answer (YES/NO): NO